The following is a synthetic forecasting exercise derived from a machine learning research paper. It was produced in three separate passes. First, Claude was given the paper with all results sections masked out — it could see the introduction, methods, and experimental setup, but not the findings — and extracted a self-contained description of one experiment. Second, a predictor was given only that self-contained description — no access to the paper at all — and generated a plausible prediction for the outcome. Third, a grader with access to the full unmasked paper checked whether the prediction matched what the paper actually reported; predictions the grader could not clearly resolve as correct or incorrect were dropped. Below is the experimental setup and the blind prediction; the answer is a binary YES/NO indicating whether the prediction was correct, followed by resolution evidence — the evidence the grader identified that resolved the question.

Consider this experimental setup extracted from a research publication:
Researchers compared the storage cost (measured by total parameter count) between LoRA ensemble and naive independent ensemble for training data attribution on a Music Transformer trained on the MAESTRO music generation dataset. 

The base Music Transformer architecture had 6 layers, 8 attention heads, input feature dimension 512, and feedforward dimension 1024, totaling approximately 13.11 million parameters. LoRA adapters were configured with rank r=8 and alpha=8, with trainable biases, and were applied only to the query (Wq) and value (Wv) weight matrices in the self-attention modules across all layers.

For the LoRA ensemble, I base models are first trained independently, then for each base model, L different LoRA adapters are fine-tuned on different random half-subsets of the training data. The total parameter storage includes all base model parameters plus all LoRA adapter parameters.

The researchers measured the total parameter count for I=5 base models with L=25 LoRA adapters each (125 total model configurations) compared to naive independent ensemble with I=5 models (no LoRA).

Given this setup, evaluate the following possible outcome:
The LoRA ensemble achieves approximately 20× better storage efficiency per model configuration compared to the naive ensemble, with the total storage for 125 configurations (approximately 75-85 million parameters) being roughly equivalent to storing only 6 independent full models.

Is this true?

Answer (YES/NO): YES